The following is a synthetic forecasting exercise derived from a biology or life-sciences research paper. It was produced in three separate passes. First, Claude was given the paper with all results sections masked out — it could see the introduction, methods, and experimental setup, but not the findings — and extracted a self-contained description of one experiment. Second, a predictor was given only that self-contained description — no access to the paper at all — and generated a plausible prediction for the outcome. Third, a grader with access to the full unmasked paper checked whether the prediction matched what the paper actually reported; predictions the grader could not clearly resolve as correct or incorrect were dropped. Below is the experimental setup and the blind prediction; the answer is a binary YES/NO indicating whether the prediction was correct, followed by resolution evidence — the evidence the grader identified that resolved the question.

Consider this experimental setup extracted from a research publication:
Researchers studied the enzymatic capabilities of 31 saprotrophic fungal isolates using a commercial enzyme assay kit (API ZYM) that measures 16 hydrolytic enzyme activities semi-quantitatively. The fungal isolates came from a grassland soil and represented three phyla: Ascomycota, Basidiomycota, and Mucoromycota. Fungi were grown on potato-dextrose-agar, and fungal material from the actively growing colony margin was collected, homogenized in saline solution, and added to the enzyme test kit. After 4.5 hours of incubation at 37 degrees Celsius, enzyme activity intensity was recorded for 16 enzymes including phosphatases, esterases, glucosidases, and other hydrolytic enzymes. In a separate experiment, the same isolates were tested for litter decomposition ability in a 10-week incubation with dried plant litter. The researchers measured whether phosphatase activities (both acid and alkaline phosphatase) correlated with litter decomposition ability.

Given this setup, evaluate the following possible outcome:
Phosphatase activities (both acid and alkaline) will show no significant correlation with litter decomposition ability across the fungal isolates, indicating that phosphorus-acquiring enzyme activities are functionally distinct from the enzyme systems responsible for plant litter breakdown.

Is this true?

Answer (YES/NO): YES